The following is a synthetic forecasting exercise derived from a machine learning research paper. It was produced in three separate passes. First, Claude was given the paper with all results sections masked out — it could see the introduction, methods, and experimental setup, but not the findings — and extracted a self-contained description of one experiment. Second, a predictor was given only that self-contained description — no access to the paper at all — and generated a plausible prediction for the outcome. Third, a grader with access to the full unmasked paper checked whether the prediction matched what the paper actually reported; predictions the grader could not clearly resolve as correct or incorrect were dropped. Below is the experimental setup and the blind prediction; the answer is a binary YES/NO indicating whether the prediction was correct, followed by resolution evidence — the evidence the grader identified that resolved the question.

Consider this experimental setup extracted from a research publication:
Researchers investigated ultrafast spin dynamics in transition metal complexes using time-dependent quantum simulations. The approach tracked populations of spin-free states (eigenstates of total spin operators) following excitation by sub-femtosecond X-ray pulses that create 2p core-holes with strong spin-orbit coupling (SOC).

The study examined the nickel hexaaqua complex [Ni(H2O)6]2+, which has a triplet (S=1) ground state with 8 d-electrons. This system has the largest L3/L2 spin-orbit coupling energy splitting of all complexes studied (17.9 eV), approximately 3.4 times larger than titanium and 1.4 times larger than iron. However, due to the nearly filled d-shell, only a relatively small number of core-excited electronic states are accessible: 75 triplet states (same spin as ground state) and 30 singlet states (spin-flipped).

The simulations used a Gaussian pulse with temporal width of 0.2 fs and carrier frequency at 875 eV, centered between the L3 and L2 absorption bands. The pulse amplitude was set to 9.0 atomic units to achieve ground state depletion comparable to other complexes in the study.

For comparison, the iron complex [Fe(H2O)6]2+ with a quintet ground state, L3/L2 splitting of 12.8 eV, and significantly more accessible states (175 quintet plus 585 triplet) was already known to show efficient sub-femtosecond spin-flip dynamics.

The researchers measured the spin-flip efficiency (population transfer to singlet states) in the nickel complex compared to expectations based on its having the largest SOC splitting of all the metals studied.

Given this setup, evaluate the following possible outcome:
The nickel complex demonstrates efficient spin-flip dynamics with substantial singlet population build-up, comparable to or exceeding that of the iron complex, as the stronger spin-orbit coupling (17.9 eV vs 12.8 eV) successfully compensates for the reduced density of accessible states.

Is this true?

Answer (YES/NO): NO